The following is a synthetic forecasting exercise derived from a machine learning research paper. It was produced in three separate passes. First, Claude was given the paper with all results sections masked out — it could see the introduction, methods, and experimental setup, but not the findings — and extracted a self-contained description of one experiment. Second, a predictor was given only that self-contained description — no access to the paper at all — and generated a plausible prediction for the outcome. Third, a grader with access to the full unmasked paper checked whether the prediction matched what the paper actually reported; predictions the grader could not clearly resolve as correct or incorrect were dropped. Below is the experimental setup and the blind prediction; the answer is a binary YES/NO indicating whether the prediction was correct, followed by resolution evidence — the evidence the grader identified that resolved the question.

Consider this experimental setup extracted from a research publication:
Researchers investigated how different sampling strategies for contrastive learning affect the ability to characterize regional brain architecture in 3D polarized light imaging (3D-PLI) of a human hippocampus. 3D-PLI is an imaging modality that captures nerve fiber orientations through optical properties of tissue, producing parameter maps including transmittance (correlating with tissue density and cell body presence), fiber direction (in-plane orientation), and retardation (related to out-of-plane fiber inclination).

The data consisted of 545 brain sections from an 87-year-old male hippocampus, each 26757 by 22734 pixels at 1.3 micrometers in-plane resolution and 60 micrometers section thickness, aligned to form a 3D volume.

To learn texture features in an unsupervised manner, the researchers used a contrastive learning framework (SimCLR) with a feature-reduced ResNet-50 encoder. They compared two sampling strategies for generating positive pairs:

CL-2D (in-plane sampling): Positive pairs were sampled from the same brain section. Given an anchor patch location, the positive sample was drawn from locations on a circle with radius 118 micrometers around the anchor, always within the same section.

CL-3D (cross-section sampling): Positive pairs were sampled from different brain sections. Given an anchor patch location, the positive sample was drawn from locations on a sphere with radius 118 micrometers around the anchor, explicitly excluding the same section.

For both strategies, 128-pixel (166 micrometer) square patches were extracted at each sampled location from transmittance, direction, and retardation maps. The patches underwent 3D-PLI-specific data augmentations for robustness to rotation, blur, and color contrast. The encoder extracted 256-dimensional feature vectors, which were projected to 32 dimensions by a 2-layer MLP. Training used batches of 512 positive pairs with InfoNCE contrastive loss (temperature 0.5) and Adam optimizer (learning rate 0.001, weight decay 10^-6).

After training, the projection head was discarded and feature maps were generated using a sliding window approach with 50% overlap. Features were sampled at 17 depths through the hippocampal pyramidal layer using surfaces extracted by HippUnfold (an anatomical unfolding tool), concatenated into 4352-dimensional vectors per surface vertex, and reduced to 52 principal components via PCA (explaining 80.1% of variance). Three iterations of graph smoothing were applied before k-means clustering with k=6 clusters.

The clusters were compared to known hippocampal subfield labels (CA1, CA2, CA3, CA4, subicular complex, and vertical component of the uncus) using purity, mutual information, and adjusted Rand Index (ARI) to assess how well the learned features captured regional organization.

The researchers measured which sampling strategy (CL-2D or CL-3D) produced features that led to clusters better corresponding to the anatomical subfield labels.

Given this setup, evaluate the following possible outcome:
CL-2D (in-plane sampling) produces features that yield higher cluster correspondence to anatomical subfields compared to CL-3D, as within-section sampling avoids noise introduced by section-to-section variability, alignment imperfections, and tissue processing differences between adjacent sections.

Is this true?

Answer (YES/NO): NO